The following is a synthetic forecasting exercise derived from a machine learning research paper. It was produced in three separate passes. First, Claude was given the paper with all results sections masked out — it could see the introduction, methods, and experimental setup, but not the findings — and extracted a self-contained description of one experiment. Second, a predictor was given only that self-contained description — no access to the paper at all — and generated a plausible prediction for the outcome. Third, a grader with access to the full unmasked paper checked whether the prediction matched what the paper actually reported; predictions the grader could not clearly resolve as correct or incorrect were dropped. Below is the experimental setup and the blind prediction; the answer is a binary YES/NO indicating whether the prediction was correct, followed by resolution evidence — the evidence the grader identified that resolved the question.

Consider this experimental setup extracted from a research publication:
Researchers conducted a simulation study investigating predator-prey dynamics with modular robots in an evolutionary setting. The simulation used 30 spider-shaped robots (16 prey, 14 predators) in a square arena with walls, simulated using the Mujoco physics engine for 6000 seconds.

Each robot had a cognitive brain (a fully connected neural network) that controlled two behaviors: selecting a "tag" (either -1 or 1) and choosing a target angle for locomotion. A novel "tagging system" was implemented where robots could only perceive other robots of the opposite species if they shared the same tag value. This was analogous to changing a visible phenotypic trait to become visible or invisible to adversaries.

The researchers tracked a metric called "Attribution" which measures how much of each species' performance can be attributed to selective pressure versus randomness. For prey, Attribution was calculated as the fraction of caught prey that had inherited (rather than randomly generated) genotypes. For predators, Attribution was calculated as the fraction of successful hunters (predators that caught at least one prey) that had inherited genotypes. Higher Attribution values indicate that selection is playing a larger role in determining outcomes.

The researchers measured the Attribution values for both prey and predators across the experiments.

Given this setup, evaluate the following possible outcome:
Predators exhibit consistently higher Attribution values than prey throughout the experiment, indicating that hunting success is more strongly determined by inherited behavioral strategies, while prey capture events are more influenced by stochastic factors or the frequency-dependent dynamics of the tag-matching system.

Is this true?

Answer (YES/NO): YES